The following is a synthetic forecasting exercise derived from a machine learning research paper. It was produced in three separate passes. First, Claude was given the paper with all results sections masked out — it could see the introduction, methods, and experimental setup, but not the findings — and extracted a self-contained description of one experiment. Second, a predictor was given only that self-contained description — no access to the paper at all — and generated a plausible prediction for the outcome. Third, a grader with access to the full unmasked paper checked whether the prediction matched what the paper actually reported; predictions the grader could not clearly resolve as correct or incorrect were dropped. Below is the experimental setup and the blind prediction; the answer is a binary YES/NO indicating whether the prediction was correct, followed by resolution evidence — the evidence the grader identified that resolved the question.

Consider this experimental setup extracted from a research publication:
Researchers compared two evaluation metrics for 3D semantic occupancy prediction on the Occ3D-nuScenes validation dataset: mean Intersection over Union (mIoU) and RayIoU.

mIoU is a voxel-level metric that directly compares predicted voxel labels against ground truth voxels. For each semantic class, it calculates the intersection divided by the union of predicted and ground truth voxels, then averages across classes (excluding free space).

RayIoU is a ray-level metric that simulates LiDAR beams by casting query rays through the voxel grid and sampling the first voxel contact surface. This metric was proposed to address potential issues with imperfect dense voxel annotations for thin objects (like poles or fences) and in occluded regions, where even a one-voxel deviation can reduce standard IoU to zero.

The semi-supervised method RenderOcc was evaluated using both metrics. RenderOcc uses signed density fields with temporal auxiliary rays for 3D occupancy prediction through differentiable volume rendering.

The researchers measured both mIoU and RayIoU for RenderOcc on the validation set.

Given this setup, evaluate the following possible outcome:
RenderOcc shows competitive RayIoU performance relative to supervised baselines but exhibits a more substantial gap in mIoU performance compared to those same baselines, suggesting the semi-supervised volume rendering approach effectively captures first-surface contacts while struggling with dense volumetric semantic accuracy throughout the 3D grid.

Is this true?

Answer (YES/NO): NO